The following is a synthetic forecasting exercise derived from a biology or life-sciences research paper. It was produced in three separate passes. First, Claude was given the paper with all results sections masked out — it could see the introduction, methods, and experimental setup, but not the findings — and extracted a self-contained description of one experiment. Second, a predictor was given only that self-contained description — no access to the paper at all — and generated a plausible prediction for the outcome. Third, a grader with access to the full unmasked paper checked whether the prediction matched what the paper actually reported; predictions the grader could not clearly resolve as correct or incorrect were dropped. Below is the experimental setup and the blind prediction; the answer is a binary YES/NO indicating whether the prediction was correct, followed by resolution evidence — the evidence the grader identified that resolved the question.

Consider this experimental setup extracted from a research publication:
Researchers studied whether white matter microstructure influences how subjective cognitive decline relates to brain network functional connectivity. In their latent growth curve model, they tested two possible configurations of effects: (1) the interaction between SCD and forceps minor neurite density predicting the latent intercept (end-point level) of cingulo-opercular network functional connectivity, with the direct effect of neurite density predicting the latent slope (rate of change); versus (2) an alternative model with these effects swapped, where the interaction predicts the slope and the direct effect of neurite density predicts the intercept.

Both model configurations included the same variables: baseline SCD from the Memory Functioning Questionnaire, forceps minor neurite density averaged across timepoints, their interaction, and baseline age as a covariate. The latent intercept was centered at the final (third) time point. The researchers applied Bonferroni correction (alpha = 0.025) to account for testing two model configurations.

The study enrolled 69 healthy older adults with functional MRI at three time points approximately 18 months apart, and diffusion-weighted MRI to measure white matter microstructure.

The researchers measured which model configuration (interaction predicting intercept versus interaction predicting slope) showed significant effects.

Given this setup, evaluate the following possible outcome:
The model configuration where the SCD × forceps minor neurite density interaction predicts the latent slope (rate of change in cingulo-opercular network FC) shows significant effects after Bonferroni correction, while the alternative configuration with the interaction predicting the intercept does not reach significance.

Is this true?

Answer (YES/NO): NO